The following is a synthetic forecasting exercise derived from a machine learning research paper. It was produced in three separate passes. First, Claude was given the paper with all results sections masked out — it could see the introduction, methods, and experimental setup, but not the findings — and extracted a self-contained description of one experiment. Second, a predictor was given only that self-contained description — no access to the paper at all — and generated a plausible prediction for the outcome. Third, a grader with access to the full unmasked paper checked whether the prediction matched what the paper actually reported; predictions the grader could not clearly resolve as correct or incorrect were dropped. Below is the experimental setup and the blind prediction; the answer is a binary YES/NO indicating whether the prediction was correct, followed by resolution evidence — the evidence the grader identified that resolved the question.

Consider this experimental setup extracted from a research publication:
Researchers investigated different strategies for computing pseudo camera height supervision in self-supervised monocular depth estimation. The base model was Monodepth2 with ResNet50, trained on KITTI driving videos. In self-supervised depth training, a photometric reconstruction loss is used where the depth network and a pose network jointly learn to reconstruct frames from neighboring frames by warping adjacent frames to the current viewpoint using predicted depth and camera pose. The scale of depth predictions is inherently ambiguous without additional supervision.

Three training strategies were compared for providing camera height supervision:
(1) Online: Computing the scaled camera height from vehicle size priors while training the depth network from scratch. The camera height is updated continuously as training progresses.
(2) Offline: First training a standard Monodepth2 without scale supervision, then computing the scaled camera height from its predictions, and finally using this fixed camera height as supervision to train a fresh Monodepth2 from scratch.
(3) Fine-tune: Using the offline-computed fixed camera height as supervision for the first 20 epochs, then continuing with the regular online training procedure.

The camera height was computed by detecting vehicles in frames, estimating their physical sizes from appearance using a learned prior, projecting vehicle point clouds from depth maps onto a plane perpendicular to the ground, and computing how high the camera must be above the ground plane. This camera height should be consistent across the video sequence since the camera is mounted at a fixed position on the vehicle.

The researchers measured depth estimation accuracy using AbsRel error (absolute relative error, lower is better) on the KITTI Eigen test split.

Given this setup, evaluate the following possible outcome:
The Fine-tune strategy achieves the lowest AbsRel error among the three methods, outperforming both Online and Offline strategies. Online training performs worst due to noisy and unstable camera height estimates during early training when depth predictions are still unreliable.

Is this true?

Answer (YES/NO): YES